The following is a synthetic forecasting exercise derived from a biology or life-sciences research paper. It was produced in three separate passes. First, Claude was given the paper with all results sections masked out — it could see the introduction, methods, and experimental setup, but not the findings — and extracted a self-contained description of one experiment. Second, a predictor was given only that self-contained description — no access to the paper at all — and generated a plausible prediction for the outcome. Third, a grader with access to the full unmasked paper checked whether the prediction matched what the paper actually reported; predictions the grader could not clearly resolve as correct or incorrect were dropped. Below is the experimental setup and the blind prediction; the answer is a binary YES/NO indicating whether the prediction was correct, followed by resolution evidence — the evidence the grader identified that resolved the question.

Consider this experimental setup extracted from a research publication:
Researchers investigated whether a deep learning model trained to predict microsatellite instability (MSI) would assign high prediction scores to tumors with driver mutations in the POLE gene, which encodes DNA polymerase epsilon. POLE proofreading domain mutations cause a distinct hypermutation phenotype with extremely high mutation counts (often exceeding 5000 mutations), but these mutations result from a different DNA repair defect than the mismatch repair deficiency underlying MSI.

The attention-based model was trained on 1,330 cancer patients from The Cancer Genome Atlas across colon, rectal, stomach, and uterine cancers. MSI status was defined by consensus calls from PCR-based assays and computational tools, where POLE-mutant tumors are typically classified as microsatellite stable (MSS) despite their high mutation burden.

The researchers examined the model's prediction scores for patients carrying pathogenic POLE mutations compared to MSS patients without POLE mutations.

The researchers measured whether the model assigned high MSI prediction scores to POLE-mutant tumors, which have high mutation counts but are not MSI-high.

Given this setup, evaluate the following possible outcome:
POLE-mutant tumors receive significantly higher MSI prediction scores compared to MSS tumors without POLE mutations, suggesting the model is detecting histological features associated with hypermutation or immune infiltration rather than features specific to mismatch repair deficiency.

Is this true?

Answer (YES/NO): NO